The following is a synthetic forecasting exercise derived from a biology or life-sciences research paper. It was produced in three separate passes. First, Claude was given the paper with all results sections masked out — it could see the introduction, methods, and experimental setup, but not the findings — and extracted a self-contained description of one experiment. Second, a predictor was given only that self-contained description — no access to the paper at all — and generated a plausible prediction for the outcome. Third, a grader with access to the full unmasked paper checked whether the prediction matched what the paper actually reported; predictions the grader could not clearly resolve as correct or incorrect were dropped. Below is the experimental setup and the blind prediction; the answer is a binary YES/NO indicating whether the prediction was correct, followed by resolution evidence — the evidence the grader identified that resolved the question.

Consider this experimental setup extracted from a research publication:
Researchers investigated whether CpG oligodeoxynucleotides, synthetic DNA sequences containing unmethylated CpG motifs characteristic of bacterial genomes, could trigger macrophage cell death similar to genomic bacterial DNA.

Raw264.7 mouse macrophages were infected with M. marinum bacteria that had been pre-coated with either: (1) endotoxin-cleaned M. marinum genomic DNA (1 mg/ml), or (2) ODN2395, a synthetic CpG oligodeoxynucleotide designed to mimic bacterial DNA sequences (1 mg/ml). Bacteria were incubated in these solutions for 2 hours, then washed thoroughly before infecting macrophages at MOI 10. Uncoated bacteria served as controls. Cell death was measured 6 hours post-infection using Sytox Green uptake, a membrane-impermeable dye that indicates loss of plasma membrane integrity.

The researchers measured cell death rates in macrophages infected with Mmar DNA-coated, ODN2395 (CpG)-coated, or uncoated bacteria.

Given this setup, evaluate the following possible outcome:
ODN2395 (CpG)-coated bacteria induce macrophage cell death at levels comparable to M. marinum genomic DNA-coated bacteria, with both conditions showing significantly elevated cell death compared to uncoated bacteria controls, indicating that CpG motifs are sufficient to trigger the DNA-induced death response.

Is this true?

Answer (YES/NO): NO